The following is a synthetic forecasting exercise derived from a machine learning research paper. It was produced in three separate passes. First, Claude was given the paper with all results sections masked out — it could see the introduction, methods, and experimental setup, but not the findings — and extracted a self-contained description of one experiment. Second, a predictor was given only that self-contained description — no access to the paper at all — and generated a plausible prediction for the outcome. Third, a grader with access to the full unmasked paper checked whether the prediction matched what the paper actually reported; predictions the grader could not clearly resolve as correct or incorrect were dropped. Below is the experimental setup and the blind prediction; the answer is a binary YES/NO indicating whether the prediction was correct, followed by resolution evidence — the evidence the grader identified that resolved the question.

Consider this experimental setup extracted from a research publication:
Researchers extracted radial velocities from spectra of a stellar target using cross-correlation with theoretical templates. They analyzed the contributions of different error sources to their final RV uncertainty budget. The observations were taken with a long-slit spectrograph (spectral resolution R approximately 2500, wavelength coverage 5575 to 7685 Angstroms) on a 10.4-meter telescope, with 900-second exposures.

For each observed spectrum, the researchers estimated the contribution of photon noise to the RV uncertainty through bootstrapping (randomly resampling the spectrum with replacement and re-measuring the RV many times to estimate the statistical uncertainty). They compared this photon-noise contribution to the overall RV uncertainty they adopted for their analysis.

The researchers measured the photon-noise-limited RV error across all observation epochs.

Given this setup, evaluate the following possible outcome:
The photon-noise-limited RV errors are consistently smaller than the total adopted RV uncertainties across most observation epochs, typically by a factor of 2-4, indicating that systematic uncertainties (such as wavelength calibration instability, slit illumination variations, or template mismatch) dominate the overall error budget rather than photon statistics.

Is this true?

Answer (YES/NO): YES